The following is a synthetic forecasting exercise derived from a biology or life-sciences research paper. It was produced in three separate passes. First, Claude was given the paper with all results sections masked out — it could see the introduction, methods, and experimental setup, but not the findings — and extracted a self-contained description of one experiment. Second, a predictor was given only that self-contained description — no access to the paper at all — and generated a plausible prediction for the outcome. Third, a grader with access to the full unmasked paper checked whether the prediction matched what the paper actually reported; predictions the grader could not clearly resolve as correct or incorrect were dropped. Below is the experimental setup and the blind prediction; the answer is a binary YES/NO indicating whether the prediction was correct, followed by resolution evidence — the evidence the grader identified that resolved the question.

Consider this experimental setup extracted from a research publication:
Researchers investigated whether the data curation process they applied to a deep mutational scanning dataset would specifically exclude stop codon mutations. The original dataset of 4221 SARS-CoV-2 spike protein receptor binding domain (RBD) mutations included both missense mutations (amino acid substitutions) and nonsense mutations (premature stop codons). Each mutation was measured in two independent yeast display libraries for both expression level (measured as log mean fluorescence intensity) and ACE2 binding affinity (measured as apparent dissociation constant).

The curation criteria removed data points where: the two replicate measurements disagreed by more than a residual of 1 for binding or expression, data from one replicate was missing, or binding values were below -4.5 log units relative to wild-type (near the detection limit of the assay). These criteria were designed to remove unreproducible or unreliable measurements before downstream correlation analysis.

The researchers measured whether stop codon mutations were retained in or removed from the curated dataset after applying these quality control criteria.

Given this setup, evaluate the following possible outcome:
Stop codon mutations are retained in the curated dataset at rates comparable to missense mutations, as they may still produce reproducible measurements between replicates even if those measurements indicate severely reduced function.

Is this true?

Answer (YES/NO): NO